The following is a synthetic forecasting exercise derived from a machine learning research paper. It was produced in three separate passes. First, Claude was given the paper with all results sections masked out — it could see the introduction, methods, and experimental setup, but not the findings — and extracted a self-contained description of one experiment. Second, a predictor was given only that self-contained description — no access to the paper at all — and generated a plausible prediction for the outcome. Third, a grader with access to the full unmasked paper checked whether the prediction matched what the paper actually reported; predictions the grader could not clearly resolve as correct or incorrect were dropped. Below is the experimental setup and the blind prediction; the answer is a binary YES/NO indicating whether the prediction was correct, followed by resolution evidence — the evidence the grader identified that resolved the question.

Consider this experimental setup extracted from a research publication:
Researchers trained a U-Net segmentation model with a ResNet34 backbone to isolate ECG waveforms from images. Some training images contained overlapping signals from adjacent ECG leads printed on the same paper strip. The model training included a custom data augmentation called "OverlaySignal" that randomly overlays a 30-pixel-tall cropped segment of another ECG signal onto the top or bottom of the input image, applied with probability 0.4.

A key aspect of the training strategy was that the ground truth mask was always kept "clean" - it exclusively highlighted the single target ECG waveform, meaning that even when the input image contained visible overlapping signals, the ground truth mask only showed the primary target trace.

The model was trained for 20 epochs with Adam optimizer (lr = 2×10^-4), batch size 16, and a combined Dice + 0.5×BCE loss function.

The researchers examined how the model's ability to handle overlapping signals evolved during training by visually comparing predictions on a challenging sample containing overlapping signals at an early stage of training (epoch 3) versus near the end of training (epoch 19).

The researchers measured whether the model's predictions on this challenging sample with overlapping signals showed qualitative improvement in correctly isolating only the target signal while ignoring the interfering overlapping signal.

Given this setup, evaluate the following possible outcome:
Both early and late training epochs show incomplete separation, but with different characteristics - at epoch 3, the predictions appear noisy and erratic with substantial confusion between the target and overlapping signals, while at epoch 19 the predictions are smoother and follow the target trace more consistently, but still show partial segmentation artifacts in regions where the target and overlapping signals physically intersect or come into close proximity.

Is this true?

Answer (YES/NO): NO